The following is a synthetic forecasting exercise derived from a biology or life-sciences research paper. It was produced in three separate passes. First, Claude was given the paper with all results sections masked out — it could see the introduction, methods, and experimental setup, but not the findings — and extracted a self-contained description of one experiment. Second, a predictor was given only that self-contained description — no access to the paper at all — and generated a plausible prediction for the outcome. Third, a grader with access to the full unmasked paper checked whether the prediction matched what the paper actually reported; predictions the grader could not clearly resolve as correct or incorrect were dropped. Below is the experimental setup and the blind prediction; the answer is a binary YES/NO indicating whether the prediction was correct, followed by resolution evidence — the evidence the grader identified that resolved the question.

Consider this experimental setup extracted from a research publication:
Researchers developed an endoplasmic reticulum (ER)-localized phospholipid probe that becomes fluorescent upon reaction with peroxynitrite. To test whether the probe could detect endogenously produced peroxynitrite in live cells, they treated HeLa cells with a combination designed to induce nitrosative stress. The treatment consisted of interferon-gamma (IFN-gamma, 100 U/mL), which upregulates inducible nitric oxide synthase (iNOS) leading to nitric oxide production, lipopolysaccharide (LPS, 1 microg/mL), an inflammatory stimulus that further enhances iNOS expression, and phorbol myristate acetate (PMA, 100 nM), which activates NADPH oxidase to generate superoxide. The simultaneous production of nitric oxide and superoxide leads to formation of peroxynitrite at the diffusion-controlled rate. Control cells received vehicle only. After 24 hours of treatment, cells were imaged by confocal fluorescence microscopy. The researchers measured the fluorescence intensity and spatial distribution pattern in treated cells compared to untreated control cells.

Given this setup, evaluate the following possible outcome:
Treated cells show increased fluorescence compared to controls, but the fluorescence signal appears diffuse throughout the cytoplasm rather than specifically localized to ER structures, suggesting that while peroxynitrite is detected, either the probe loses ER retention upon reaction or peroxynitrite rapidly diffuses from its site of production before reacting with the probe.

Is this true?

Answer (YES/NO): NO